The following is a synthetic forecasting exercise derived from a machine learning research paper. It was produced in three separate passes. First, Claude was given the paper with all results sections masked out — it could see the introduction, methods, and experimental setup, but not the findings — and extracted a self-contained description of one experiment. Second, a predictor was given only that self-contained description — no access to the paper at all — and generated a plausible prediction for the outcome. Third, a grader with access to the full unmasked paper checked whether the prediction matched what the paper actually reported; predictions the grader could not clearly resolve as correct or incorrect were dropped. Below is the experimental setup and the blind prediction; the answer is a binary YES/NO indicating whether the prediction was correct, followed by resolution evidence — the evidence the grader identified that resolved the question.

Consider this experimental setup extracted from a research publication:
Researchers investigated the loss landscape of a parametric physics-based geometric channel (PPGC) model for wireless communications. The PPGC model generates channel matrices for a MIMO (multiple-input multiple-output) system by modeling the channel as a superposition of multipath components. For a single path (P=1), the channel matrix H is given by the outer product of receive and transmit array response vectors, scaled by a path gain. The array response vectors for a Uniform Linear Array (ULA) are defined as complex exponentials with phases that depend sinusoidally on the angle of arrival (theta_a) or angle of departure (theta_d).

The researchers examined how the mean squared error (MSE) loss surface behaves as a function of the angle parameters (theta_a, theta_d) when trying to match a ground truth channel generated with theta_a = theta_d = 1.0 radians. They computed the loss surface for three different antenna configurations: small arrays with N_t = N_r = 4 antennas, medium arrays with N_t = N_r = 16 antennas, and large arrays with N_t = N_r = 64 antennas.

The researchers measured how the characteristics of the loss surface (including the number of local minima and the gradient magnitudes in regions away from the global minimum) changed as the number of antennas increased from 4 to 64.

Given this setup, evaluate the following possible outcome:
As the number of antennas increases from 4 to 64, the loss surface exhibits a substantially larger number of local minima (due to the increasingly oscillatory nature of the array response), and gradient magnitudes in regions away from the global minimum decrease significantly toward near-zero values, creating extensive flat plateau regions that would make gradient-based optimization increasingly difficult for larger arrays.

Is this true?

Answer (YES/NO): YES